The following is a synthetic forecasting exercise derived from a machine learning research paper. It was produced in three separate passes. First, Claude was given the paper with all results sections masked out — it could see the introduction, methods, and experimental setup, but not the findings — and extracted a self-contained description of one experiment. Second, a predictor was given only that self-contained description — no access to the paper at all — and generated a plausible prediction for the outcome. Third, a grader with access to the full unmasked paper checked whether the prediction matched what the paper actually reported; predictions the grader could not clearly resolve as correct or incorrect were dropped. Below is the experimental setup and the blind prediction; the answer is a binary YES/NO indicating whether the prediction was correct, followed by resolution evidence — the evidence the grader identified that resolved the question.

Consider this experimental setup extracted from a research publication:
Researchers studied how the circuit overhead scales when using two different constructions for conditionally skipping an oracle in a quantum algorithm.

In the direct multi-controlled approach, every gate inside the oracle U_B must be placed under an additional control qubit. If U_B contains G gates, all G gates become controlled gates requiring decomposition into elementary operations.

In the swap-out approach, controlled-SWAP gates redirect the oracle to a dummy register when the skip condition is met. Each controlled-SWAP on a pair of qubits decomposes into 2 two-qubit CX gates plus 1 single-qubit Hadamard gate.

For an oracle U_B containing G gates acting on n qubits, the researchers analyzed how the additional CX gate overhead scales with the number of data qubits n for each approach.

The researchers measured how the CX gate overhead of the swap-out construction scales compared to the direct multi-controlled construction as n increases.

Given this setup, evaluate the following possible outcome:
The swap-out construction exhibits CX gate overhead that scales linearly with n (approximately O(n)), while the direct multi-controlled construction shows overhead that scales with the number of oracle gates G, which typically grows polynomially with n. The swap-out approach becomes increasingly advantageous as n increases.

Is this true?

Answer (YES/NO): NO